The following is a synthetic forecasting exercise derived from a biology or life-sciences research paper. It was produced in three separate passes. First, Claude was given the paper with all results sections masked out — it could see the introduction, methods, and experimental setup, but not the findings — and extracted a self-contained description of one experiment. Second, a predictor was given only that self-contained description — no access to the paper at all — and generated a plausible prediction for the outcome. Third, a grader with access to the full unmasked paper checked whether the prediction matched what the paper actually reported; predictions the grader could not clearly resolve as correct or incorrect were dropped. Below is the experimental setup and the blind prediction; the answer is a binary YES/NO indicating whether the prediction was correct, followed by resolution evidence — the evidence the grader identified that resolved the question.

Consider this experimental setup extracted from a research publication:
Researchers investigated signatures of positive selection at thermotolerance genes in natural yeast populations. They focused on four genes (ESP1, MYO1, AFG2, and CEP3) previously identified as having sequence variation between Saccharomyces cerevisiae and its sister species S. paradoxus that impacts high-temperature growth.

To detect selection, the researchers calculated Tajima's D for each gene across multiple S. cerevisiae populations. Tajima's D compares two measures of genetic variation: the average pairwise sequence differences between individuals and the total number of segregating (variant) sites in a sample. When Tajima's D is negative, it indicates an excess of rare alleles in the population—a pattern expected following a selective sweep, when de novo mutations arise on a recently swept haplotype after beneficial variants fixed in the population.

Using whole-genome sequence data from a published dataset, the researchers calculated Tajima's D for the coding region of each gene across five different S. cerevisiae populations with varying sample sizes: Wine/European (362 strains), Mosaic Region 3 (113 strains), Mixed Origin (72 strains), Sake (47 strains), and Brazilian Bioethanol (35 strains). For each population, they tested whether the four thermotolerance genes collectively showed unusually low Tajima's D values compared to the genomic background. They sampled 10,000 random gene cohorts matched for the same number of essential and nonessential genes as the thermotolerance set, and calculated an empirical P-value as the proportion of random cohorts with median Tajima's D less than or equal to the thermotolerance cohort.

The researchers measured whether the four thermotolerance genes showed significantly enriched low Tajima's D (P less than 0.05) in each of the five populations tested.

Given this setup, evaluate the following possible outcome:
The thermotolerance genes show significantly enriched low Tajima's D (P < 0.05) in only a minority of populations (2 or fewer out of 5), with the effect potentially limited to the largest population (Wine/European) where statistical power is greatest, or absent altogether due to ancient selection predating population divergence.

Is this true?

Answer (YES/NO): YES